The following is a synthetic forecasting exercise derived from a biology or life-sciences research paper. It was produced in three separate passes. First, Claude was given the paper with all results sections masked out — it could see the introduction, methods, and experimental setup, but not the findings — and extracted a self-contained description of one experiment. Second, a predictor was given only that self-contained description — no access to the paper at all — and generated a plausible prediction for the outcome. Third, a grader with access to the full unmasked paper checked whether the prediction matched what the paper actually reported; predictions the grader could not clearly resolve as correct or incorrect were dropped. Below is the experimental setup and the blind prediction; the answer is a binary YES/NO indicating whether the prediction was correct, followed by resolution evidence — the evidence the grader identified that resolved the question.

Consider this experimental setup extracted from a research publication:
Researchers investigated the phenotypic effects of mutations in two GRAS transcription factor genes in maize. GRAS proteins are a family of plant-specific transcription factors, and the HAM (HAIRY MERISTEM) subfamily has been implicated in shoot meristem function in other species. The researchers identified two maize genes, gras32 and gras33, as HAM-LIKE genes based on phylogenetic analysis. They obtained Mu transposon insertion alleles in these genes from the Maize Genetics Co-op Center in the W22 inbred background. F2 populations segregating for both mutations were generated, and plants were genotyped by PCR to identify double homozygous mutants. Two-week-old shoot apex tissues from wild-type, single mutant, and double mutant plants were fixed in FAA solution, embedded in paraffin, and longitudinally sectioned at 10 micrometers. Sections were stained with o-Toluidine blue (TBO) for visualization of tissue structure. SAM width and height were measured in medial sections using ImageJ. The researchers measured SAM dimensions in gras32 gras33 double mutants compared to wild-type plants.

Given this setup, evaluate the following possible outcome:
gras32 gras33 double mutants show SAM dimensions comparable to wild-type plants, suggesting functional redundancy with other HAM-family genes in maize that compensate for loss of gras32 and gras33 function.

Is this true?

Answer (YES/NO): NO